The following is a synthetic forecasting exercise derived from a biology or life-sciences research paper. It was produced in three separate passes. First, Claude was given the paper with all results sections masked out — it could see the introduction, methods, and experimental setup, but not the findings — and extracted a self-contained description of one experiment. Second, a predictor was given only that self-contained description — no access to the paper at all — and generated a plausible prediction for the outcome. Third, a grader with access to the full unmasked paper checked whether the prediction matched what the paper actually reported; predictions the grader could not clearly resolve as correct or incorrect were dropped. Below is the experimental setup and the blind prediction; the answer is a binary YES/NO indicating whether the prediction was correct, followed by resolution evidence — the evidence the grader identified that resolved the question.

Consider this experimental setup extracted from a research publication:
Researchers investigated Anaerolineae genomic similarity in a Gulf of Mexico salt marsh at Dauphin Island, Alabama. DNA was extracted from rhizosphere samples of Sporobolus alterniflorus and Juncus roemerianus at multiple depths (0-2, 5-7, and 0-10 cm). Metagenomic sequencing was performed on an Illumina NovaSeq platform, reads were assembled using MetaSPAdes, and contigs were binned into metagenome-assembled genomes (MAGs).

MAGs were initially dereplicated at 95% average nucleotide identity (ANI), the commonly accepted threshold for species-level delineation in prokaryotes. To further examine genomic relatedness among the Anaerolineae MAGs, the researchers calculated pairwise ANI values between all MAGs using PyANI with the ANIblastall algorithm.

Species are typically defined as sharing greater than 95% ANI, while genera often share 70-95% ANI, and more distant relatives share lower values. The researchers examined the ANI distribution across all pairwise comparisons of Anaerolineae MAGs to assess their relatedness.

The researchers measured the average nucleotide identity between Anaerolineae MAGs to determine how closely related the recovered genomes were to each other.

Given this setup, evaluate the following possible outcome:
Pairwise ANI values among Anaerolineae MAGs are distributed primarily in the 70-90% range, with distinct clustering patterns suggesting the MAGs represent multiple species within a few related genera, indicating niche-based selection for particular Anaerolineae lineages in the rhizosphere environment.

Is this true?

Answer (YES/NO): NO